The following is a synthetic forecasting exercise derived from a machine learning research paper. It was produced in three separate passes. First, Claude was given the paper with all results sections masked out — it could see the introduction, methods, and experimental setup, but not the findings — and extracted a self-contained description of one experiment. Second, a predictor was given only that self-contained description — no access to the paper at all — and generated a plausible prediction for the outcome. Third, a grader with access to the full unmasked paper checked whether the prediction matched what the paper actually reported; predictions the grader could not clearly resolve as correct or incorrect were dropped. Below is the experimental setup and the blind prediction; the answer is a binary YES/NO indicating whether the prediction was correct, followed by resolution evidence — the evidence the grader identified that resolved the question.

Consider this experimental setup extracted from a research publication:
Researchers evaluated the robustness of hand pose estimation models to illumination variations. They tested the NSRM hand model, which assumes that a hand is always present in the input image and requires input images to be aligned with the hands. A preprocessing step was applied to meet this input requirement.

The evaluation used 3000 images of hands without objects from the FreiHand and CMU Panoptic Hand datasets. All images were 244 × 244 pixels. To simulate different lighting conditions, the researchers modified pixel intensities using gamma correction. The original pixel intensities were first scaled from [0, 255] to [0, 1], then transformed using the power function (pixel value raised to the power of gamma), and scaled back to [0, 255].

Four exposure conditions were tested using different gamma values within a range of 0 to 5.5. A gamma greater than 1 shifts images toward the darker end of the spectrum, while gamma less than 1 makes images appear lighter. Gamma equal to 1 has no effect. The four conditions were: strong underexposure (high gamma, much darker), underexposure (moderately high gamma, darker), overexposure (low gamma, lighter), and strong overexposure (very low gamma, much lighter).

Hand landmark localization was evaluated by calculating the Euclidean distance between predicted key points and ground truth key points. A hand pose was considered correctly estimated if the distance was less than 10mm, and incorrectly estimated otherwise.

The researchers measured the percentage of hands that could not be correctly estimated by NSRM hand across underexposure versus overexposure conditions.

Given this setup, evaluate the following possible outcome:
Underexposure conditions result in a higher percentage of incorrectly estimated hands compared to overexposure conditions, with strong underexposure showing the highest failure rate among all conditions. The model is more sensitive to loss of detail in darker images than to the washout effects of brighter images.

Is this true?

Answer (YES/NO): YES